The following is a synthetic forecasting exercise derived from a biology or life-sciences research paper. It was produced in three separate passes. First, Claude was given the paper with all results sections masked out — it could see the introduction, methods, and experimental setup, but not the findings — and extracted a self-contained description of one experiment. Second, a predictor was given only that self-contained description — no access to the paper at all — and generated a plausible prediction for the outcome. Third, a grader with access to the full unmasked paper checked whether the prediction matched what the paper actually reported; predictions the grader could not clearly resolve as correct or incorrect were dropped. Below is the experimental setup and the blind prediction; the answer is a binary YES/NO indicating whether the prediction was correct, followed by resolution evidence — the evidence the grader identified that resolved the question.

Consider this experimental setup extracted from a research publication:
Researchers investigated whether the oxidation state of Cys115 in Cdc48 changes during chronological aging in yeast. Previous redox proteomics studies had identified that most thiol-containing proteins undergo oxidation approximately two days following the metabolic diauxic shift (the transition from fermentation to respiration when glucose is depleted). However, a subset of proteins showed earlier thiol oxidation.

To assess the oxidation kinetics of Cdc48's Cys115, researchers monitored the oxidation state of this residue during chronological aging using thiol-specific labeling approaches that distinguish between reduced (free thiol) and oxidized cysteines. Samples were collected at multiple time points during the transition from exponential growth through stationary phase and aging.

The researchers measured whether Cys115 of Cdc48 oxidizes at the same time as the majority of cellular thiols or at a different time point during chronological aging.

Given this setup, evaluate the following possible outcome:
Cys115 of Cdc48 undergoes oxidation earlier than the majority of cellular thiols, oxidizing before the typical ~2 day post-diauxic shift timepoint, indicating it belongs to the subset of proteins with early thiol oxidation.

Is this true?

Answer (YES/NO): YES